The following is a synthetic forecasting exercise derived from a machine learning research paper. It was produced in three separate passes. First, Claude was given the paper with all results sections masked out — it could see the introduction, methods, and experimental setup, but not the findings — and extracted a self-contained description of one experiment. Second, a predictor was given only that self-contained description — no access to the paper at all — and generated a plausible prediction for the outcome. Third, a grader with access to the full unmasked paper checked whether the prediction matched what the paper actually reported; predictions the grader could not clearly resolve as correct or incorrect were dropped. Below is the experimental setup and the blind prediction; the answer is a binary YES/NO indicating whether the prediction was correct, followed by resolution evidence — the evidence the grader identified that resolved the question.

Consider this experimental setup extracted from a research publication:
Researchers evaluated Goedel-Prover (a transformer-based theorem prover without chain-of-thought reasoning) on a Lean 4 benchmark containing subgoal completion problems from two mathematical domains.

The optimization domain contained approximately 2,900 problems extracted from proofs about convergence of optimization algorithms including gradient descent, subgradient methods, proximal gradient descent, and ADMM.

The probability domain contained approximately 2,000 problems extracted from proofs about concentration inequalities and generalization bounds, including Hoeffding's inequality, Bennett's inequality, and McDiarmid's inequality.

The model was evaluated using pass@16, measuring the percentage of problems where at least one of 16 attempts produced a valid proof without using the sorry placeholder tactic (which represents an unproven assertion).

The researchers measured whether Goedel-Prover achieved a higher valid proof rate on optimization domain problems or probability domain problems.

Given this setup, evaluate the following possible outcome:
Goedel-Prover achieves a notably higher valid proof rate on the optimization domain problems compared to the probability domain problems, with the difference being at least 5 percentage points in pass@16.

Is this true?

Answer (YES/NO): NO